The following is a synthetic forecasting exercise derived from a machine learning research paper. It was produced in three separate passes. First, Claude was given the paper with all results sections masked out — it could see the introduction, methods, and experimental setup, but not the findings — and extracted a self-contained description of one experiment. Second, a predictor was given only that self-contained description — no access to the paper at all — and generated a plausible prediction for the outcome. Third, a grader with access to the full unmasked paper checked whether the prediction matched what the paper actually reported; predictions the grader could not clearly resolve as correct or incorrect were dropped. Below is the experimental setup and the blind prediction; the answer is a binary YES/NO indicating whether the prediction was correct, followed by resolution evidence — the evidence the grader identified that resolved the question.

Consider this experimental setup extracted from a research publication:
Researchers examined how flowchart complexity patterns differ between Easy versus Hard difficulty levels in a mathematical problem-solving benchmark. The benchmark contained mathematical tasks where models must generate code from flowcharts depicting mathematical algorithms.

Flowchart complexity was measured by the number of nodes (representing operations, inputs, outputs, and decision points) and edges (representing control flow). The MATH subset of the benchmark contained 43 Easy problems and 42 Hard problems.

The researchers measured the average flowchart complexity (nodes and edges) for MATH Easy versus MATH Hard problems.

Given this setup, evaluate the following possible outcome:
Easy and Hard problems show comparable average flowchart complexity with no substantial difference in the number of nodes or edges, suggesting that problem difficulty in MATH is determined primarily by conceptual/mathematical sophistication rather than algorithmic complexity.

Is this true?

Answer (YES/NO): NO